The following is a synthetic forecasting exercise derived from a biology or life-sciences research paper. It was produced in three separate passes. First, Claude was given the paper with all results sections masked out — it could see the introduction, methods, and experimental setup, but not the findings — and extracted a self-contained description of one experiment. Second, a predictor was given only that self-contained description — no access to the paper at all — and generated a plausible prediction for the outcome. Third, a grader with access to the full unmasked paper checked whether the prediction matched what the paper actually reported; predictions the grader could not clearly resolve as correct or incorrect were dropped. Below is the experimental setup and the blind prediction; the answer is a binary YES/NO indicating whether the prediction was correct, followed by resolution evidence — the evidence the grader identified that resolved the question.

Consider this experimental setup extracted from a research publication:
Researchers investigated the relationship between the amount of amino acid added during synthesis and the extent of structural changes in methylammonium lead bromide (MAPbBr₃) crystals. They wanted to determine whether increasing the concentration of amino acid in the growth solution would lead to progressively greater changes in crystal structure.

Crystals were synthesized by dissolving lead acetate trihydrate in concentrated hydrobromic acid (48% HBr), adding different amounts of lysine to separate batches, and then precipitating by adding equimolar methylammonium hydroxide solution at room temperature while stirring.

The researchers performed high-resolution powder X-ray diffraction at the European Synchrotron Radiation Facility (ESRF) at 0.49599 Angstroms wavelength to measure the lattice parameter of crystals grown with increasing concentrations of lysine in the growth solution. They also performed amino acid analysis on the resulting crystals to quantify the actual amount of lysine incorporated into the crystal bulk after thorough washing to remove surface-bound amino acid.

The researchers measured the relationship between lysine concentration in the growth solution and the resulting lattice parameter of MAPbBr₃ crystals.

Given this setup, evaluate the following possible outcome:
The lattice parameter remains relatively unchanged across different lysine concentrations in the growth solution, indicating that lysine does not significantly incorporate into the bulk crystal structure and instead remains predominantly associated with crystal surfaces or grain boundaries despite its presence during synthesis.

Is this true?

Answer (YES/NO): NO